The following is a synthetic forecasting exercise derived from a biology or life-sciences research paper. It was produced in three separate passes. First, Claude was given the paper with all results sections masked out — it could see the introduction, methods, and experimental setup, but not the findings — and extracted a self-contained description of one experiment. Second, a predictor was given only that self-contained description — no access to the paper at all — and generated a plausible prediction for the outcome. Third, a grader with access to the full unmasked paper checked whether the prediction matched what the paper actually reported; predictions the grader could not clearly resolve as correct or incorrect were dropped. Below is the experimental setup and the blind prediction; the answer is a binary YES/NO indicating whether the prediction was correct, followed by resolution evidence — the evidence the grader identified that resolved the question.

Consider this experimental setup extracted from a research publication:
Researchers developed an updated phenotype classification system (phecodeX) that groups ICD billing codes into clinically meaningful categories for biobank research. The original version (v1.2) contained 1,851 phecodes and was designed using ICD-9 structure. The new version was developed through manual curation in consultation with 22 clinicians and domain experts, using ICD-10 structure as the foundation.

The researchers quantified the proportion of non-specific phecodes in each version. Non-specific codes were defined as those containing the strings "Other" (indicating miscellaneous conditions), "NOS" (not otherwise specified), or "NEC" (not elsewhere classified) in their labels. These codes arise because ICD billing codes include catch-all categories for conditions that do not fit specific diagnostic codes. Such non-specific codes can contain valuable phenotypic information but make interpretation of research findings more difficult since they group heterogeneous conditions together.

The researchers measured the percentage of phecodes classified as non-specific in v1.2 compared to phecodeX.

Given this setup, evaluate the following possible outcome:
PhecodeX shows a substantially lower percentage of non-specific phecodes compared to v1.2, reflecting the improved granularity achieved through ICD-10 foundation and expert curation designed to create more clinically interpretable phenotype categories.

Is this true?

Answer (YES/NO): YES